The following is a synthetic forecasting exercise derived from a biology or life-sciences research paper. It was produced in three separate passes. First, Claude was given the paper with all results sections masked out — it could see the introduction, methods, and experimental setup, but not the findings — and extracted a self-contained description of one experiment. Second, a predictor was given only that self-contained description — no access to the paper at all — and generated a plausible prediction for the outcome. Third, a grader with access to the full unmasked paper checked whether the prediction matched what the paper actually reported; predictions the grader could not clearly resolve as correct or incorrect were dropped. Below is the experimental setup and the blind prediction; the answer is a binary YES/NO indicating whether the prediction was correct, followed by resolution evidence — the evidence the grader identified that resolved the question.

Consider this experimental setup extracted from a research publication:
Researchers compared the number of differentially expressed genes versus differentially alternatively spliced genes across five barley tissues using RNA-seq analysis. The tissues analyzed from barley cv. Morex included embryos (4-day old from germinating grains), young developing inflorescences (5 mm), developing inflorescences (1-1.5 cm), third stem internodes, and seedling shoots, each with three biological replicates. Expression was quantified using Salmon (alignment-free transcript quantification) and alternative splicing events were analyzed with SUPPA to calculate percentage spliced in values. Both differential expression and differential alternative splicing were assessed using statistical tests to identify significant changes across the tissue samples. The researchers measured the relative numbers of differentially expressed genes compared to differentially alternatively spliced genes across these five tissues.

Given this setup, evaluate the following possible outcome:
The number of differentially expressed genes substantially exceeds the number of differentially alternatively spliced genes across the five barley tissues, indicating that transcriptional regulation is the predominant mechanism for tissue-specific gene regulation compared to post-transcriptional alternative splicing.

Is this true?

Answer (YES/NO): YES